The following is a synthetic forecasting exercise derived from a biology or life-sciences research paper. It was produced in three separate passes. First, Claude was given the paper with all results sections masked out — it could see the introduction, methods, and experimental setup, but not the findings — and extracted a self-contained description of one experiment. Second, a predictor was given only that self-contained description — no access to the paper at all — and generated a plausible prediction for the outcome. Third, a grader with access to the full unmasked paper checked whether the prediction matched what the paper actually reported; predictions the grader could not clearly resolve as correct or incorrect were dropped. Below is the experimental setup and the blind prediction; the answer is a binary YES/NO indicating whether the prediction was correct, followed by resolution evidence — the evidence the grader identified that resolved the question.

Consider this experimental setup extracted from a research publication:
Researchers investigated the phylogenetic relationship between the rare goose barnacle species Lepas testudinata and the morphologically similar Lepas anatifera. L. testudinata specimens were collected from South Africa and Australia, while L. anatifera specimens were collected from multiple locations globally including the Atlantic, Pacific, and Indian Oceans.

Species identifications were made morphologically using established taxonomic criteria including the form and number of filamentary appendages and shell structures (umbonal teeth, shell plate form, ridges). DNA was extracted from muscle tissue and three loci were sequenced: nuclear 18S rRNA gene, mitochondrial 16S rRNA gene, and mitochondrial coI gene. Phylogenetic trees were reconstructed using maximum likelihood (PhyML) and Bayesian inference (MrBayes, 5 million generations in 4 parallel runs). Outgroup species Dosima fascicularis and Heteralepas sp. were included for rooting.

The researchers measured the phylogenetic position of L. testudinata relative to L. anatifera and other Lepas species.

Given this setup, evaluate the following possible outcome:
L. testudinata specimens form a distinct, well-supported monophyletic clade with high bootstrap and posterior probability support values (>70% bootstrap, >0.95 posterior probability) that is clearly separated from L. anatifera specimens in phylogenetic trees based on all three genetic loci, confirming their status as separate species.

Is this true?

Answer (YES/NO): NO